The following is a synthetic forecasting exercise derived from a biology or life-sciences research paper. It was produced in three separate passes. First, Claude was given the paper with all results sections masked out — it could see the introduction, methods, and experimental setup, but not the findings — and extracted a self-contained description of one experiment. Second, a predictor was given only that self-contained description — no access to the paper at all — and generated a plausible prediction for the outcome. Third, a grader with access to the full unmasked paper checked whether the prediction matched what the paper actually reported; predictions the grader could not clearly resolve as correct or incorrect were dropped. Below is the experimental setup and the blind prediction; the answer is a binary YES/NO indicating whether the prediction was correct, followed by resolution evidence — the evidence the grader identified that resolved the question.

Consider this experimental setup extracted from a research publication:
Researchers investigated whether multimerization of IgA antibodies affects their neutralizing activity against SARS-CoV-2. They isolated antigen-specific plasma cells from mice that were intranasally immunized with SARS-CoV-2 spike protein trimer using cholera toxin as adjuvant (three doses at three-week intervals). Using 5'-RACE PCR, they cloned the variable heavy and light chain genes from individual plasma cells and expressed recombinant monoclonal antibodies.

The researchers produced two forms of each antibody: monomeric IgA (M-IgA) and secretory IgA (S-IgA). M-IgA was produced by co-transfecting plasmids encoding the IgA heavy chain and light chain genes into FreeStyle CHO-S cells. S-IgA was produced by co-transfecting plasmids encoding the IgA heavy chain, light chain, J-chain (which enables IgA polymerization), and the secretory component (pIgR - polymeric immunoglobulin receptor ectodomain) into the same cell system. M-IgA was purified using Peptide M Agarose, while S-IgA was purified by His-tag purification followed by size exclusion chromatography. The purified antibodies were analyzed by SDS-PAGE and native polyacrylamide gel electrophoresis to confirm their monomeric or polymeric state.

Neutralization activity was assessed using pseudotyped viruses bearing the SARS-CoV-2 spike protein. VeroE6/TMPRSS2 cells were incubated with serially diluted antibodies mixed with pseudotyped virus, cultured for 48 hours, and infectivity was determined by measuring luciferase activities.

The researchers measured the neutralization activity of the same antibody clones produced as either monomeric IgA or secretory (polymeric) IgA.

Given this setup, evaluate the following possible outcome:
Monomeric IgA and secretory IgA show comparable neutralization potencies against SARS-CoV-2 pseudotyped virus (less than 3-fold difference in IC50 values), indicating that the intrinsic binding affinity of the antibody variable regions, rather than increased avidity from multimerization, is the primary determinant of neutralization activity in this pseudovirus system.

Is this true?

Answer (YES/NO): NO